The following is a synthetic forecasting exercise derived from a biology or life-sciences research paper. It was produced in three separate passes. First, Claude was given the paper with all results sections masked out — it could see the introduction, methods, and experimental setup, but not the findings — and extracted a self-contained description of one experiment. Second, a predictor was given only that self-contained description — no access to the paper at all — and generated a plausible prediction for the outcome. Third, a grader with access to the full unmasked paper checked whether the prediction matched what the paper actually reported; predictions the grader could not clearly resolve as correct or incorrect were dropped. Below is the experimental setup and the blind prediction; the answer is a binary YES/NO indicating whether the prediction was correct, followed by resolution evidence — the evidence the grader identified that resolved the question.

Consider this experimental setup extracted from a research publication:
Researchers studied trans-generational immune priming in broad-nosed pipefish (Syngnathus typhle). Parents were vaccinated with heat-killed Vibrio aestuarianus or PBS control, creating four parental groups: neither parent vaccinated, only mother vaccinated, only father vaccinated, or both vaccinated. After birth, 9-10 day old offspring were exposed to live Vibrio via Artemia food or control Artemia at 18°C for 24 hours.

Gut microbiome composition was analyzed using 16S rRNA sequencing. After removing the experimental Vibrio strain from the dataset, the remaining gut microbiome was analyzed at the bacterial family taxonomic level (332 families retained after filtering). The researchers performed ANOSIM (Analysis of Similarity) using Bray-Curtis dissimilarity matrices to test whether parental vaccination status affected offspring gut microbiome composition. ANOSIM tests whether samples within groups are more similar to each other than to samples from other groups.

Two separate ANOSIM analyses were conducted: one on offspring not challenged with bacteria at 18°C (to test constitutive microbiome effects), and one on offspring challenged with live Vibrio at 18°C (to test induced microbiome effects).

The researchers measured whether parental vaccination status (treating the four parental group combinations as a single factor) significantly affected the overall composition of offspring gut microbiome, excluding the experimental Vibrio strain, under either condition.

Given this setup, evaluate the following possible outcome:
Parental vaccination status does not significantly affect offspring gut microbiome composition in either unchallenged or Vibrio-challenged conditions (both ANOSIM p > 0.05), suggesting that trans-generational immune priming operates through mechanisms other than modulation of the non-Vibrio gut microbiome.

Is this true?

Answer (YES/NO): NO